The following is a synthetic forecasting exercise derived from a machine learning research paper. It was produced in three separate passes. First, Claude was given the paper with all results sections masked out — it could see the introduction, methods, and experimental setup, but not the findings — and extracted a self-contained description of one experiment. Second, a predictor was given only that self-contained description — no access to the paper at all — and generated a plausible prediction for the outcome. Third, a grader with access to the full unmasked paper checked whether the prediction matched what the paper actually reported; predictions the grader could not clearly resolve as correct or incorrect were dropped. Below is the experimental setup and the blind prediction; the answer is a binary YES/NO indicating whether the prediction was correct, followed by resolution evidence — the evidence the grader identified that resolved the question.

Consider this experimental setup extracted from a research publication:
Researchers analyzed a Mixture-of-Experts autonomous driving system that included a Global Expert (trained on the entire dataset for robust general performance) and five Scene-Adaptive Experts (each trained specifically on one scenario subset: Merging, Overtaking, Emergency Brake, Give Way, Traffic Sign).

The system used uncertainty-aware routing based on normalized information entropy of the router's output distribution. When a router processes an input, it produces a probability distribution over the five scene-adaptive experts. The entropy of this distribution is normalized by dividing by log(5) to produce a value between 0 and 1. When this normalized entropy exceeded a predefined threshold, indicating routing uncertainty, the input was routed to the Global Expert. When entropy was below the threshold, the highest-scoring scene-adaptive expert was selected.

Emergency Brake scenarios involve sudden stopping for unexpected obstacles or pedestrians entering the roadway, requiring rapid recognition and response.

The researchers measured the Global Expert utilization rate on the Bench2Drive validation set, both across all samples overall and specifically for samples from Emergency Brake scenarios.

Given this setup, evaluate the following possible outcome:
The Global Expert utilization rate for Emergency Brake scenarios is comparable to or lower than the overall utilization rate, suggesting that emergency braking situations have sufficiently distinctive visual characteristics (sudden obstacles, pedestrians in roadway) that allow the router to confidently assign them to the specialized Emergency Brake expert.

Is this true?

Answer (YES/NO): NO